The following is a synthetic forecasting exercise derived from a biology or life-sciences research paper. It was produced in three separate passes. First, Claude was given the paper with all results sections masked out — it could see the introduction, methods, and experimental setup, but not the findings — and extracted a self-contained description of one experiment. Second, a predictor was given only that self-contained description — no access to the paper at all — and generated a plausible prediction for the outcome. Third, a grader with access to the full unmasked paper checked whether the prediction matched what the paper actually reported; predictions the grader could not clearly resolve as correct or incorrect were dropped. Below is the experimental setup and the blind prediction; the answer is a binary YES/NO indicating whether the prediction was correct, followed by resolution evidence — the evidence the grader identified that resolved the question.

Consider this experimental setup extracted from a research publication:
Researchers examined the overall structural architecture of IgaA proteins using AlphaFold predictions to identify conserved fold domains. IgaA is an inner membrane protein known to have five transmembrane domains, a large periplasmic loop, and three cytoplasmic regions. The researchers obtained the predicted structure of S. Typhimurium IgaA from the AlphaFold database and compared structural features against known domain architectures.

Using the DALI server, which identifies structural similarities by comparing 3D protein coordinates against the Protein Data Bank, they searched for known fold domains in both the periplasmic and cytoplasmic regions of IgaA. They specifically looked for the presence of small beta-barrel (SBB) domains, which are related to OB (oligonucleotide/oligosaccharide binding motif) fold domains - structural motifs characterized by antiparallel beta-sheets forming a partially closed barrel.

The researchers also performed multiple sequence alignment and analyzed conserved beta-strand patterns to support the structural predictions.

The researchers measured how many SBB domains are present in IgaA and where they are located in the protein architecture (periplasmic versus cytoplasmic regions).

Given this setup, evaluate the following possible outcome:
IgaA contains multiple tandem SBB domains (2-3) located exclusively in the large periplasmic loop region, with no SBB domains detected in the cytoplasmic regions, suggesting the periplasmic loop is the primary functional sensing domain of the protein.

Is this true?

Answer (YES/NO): NO